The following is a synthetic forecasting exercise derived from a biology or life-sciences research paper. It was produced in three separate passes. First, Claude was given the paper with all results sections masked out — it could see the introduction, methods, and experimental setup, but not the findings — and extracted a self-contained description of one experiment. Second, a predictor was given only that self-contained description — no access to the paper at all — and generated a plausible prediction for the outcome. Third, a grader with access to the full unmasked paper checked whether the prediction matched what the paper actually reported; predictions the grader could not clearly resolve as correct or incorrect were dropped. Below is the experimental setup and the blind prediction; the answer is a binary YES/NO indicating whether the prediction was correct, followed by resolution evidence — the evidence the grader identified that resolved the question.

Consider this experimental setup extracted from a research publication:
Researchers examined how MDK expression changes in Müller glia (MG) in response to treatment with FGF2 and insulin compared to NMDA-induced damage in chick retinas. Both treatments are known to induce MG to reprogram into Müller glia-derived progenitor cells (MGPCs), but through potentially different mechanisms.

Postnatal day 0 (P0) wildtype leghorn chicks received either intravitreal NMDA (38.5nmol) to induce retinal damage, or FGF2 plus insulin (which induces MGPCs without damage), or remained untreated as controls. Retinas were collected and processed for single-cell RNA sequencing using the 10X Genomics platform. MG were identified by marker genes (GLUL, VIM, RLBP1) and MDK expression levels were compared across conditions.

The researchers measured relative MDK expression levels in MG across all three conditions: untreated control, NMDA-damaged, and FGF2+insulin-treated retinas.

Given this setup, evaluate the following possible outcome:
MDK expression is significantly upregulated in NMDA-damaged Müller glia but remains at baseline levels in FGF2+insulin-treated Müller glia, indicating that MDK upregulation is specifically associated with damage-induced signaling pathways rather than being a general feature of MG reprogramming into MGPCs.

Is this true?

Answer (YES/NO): NO